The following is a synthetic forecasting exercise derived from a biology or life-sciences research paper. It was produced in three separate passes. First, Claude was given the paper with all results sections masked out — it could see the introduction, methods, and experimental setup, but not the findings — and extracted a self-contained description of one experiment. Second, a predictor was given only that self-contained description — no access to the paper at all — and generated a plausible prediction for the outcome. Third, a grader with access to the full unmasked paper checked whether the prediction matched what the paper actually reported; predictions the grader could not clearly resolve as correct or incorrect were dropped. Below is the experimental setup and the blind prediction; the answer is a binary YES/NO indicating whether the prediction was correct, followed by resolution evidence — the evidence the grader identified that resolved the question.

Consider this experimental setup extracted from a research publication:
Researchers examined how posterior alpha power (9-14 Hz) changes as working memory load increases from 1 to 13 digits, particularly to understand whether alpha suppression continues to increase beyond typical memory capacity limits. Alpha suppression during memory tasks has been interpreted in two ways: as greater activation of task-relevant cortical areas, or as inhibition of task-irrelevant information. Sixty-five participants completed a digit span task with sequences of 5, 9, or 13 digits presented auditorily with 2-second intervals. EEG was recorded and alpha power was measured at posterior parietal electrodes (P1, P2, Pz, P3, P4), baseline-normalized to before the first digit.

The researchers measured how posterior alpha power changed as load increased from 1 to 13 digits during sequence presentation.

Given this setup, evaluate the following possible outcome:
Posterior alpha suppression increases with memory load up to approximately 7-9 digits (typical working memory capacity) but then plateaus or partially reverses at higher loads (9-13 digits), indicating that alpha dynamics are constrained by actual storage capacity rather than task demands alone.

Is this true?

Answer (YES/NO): NO